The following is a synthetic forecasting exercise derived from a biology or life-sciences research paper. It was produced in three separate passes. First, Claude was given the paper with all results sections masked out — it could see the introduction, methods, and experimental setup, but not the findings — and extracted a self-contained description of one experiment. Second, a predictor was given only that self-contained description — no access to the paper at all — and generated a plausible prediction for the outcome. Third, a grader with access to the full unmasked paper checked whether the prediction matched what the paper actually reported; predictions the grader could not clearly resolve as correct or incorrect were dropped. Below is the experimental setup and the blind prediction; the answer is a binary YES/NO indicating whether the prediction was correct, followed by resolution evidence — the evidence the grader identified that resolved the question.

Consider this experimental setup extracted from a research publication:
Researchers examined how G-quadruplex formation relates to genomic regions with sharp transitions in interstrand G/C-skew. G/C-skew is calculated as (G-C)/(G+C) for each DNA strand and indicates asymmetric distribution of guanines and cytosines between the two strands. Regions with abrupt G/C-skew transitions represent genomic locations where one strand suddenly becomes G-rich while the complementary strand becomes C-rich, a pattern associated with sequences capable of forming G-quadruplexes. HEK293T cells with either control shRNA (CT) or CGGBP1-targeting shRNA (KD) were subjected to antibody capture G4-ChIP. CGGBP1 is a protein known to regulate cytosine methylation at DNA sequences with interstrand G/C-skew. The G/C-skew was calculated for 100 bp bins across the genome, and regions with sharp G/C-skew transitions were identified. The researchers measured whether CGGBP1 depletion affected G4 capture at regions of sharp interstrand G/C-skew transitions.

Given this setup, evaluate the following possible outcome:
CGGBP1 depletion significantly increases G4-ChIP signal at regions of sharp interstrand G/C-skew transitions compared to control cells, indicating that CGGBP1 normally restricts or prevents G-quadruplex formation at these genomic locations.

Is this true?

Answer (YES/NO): YES